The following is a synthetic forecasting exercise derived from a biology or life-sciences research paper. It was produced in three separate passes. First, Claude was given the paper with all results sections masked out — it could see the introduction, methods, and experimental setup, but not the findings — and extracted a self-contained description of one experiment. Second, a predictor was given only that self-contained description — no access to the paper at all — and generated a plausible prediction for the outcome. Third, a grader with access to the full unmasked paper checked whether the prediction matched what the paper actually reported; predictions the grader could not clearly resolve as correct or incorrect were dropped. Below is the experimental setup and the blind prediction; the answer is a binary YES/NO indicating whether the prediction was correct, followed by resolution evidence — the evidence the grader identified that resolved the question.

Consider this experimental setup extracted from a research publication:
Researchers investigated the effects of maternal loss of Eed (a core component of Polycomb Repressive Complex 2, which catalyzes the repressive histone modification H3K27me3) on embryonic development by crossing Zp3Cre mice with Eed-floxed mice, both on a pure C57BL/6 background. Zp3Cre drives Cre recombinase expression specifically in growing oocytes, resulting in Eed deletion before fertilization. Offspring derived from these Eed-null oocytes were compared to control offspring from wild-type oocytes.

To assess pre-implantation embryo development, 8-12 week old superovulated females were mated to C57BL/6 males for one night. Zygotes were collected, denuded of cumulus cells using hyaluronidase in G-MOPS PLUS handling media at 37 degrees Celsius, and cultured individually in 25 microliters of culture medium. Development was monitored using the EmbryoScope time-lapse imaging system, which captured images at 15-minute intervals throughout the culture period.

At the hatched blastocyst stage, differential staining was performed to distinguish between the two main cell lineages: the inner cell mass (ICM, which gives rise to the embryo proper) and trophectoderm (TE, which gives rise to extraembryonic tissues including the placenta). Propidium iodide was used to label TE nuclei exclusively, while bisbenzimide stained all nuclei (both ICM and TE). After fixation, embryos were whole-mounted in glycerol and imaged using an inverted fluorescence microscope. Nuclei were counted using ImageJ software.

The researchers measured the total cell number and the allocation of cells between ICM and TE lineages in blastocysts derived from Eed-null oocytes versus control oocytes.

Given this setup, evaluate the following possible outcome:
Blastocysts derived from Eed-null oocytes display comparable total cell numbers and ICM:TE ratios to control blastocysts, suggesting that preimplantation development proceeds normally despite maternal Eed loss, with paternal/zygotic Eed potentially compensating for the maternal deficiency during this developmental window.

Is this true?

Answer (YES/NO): NO